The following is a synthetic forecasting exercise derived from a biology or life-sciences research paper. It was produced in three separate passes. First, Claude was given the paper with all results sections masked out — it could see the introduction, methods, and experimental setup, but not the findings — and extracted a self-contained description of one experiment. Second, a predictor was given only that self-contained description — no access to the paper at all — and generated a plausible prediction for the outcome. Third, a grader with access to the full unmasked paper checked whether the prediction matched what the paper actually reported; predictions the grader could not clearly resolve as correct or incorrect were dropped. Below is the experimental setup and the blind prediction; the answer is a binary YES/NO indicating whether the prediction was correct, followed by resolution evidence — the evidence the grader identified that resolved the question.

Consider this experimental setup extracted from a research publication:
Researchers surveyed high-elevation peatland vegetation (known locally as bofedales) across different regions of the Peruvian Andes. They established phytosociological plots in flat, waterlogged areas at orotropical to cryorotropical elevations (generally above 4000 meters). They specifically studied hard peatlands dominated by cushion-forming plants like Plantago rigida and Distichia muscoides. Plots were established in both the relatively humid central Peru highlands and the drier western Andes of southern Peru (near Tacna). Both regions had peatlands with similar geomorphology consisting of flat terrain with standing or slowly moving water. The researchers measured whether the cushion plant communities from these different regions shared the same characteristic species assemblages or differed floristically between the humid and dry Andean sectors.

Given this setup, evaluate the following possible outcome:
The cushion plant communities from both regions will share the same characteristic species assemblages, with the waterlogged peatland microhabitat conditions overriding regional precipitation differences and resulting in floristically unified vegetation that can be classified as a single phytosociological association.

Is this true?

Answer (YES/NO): NO